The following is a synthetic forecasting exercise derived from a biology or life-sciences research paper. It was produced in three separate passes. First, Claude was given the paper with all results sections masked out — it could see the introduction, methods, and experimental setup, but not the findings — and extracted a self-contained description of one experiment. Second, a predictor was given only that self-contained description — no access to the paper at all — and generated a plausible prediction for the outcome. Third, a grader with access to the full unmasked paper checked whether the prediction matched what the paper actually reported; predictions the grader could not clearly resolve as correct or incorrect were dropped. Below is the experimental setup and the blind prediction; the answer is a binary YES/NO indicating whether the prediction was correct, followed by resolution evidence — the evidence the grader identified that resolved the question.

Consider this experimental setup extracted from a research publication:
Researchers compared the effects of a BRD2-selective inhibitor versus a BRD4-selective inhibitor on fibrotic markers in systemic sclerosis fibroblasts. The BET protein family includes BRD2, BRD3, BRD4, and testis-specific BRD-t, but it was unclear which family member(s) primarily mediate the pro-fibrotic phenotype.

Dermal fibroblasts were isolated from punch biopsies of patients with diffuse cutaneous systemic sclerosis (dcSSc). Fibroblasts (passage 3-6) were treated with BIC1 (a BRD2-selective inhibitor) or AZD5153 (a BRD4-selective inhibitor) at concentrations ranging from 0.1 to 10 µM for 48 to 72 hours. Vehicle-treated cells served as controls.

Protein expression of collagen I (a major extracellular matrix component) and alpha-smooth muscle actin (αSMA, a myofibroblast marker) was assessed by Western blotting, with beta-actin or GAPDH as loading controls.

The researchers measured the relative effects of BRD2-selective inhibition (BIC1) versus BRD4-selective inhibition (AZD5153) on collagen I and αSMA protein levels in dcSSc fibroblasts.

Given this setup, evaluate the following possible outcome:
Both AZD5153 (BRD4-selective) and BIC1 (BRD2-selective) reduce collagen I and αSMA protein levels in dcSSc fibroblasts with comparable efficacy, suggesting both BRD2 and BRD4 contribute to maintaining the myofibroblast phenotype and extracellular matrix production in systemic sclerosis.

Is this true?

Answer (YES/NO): NO